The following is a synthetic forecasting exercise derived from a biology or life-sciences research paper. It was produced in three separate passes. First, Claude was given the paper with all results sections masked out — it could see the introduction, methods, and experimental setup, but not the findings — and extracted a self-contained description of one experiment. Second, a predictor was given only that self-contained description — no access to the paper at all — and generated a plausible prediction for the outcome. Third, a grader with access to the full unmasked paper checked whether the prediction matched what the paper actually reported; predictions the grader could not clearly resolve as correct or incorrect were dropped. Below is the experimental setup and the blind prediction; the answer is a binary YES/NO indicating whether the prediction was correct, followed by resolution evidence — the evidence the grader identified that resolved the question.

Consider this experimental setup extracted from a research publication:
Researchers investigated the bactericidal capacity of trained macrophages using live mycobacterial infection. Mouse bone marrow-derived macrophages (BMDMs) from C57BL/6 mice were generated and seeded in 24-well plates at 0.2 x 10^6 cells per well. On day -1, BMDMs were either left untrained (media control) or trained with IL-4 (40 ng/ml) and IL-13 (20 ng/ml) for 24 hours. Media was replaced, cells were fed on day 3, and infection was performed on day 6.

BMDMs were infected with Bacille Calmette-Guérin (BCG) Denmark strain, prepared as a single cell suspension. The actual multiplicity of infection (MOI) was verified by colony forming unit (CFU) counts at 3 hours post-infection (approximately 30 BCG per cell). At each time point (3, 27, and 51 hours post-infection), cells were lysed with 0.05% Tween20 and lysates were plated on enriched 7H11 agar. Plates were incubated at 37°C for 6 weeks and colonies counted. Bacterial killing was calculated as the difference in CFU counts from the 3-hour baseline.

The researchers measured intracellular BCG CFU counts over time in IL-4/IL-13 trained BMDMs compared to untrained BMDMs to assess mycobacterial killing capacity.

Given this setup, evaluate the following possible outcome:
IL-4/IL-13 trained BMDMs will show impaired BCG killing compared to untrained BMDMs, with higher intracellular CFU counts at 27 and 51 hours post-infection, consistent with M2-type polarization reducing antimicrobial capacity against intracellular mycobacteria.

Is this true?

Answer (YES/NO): NO